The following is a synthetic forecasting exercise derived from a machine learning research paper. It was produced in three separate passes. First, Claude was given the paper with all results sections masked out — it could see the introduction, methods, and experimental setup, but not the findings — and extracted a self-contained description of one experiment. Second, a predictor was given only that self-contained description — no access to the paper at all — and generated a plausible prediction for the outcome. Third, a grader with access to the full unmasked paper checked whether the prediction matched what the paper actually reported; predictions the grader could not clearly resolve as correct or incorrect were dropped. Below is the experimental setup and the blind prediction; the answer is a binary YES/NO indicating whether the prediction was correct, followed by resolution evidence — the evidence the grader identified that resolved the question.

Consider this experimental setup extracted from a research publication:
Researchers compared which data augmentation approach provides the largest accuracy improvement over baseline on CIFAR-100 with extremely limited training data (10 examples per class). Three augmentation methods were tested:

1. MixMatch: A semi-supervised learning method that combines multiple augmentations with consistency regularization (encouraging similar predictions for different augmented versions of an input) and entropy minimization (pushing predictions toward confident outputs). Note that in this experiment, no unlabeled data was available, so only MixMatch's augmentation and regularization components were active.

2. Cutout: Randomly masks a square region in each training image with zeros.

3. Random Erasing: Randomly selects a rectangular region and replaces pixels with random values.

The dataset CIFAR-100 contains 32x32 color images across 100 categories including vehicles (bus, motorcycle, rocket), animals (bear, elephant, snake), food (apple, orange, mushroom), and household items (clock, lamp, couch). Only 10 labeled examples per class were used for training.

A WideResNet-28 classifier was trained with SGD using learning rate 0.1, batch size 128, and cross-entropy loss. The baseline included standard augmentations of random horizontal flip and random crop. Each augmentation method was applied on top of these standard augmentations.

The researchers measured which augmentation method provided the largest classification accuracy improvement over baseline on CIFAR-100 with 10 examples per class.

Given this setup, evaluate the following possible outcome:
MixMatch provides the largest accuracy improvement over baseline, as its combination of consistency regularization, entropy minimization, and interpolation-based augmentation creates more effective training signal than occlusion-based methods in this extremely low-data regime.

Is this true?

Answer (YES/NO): YES